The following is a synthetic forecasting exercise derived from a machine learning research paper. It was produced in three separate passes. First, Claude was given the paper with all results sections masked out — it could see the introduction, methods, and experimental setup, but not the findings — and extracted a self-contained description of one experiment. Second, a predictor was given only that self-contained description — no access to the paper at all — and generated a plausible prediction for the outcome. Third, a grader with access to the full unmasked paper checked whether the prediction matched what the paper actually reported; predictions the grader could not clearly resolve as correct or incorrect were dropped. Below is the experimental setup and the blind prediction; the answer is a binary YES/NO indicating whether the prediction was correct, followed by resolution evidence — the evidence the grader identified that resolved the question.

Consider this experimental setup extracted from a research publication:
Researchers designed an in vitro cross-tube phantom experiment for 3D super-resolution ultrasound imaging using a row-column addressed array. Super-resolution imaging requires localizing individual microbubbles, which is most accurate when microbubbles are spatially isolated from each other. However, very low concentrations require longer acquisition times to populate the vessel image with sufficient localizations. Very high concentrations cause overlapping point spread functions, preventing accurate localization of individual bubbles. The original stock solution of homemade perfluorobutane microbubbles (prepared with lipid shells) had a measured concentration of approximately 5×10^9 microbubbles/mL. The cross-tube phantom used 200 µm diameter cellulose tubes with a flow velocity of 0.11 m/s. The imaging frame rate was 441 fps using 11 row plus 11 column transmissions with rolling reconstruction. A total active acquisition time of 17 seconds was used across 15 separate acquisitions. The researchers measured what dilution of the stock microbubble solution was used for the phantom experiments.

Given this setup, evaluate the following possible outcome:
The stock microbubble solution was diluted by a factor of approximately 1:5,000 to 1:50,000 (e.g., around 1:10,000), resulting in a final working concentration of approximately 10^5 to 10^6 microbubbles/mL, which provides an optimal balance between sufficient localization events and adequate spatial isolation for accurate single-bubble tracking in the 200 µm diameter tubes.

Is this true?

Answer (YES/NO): NO